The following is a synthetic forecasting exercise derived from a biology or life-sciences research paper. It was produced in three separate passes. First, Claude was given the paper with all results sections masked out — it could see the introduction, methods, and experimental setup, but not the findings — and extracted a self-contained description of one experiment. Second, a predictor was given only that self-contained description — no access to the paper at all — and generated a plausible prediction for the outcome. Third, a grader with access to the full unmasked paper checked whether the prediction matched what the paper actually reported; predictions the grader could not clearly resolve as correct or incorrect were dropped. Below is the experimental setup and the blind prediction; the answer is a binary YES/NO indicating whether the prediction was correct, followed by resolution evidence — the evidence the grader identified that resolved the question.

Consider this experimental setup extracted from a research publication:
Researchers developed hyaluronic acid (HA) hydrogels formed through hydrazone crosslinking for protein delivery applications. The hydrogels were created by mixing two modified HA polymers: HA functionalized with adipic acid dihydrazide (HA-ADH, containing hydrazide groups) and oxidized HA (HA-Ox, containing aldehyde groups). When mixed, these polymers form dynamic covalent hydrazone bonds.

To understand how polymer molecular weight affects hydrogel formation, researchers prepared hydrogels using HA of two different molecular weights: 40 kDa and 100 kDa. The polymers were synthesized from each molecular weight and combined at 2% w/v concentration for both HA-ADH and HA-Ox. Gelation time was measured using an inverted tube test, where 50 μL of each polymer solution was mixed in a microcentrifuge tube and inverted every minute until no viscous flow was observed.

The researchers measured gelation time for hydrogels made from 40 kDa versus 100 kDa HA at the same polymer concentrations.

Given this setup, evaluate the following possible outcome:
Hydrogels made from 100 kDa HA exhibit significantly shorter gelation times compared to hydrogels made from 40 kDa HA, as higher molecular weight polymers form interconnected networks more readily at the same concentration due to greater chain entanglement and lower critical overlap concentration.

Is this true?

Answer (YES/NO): YES